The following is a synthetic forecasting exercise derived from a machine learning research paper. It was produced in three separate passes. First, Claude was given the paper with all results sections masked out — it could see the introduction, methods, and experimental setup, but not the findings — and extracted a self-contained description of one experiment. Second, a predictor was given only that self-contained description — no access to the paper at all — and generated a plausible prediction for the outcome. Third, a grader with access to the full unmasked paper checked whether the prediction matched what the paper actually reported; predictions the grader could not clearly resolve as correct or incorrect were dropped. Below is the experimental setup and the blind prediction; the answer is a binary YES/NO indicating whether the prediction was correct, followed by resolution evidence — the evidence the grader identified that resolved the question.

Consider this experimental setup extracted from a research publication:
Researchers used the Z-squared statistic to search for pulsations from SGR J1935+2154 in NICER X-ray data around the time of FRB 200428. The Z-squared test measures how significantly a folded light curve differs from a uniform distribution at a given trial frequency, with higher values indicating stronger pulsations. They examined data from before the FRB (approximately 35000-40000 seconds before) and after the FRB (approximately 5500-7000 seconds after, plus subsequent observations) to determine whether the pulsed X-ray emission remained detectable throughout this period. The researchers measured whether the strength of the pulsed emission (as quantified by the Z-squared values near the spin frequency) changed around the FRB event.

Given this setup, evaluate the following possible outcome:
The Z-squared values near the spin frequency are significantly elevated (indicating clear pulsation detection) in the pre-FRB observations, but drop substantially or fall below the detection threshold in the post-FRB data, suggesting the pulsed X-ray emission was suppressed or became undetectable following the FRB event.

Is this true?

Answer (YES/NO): NO